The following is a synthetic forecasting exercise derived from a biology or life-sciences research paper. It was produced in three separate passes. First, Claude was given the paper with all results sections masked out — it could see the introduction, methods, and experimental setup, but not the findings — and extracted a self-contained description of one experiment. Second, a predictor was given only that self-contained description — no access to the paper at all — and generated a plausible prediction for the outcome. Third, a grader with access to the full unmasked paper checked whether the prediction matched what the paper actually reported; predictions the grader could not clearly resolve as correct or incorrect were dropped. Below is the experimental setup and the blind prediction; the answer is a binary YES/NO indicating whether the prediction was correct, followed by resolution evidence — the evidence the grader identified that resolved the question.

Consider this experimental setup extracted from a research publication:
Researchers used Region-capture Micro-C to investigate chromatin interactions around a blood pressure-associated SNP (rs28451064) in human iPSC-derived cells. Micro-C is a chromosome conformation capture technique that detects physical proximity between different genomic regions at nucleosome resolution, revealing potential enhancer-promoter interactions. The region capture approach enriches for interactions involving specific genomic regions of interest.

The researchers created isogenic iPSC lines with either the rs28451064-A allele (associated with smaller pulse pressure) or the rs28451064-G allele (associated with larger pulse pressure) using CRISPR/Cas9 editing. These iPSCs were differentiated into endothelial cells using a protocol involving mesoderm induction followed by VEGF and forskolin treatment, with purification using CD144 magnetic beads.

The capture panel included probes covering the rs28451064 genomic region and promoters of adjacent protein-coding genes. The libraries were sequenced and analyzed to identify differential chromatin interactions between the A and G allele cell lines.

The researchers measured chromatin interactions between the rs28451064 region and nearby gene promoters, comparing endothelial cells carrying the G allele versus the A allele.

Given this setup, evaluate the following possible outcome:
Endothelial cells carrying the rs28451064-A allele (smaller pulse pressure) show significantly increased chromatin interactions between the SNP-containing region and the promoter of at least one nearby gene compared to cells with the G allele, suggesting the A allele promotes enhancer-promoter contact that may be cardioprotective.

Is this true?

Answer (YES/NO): NO